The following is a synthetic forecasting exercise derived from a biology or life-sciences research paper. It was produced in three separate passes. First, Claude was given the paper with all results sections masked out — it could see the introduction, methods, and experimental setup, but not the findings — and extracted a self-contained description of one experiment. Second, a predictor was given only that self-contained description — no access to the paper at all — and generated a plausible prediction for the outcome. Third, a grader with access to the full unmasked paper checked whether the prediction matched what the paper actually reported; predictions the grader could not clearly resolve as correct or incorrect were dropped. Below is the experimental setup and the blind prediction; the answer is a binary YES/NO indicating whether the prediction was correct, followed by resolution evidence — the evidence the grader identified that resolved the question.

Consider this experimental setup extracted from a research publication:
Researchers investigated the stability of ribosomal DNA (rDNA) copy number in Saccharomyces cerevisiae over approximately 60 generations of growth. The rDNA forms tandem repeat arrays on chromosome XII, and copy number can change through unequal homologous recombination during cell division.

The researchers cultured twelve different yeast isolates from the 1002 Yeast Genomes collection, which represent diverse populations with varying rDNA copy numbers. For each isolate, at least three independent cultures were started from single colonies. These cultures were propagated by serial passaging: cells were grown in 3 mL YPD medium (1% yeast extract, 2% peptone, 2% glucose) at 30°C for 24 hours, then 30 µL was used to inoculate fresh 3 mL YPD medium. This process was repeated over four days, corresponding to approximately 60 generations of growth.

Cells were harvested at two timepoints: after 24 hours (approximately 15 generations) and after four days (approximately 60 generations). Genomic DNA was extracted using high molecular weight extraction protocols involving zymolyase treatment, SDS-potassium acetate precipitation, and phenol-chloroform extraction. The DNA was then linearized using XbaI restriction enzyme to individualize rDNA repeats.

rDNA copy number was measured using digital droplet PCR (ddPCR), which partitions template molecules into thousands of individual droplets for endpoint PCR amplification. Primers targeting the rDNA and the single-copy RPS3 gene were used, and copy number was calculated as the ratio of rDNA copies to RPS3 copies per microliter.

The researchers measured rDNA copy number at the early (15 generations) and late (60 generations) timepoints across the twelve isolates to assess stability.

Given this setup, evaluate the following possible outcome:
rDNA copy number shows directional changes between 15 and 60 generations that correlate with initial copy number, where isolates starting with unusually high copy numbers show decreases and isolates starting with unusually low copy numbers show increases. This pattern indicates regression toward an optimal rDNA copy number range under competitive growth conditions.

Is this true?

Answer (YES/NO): NO